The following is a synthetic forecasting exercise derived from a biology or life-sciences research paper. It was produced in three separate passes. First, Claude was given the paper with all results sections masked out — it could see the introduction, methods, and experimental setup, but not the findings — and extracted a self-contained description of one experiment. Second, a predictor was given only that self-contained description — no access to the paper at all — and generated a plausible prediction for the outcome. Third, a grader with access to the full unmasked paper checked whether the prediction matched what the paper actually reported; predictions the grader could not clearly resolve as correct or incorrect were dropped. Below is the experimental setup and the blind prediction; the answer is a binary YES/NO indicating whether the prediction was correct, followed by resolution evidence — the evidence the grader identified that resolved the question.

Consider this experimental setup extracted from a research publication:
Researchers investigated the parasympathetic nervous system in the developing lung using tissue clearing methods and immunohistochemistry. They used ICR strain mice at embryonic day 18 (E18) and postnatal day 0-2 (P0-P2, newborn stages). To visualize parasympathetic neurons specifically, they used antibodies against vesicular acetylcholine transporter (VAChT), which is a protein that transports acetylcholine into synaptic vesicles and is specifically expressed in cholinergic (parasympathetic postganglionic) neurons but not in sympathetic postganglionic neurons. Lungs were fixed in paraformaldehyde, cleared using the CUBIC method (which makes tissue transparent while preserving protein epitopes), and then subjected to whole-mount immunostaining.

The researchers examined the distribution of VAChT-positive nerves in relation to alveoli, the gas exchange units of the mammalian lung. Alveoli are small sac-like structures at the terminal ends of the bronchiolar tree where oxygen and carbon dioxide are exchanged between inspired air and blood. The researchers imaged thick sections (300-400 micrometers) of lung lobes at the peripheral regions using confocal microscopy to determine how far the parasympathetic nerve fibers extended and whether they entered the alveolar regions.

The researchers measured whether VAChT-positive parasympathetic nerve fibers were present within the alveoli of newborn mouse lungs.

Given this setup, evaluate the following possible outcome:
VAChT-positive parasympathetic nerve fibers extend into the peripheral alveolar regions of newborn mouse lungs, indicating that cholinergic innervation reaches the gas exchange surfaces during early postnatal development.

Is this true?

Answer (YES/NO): NO